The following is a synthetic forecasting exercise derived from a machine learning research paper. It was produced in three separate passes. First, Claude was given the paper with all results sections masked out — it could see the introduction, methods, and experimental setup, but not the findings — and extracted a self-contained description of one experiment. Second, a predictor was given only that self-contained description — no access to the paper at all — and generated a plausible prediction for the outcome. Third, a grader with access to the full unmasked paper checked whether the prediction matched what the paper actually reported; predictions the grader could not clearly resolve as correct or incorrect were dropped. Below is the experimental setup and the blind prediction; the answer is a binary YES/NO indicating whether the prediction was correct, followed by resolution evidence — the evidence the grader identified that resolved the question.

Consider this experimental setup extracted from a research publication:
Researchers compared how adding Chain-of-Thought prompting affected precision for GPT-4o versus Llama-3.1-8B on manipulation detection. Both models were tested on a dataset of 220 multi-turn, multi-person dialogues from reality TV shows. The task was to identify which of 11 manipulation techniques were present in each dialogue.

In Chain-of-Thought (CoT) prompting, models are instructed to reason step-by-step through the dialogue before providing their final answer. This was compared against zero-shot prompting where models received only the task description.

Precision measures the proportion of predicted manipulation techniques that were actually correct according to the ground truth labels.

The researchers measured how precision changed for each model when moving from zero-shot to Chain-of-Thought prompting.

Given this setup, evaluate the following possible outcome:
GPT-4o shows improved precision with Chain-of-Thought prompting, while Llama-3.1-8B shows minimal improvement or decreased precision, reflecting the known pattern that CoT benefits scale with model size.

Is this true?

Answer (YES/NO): NO